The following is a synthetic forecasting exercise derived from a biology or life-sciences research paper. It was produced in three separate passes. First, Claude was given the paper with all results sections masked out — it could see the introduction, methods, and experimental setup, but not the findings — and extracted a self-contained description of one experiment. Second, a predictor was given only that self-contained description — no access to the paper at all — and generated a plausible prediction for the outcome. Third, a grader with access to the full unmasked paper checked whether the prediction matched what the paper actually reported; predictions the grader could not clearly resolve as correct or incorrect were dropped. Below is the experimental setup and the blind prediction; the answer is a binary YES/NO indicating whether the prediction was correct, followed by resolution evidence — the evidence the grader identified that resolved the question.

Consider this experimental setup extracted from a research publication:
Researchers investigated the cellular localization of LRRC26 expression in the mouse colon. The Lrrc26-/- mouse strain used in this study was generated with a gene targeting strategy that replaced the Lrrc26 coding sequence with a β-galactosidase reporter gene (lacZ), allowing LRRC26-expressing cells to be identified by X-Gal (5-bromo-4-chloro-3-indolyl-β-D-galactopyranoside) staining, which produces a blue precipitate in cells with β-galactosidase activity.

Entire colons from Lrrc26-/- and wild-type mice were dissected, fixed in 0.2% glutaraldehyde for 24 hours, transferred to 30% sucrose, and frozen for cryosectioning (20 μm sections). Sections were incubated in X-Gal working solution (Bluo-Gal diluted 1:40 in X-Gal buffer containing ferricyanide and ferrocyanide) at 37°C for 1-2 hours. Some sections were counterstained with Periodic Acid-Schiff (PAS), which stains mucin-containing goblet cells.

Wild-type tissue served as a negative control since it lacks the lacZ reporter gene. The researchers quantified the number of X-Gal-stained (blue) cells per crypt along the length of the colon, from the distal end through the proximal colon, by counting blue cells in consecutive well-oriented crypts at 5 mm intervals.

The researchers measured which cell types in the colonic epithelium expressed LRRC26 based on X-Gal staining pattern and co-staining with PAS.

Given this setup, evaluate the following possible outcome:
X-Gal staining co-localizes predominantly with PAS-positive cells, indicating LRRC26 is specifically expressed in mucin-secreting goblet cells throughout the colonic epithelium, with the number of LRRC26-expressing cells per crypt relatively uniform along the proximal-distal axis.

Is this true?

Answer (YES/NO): NO